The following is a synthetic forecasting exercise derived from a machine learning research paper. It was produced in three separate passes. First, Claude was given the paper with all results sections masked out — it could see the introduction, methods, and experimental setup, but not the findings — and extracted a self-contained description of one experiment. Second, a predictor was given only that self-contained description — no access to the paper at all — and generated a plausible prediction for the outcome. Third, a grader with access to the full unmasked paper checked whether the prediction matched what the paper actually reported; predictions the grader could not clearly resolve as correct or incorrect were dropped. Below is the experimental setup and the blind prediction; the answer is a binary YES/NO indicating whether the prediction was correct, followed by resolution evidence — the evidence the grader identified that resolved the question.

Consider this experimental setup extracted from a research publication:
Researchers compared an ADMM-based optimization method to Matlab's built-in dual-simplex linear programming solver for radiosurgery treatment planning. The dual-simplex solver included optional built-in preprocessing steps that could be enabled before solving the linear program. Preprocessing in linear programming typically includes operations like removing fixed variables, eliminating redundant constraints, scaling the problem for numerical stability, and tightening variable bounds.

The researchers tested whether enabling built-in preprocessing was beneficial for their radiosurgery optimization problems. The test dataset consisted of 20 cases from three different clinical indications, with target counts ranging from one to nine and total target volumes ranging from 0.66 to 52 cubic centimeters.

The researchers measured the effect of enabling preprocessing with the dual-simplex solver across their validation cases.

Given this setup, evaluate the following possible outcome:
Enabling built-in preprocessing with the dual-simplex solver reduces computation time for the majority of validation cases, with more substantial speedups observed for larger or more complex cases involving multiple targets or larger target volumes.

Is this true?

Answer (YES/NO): NO